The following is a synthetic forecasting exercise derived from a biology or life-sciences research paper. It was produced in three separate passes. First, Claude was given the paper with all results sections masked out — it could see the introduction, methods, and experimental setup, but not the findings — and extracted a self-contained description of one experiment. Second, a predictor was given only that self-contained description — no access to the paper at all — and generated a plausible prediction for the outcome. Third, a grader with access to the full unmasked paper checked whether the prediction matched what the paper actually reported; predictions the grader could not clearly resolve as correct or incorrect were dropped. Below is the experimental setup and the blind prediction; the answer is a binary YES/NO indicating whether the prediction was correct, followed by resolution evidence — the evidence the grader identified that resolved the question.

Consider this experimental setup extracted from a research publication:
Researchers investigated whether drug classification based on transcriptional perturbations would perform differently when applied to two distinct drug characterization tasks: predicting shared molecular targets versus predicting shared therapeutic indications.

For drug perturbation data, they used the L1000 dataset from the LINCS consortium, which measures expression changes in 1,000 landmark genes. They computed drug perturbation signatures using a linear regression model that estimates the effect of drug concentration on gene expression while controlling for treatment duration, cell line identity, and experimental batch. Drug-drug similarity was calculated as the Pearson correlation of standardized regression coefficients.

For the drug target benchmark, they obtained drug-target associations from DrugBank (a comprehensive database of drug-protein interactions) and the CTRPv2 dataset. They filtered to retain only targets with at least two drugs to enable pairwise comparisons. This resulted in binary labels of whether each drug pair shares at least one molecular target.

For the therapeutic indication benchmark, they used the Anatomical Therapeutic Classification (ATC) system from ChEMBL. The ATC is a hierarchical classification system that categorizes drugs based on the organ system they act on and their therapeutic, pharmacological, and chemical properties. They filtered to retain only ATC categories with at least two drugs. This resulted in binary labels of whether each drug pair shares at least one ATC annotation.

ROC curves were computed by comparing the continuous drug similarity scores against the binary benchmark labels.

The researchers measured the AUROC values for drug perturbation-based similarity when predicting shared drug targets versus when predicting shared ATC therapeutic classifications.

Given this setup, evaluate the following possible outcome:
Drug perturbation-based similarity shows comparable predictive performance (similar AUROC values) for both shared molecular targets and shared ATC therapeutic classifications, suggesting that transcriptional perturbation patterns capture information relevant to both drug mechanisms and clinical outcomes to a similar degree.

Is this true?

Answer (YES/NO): NO